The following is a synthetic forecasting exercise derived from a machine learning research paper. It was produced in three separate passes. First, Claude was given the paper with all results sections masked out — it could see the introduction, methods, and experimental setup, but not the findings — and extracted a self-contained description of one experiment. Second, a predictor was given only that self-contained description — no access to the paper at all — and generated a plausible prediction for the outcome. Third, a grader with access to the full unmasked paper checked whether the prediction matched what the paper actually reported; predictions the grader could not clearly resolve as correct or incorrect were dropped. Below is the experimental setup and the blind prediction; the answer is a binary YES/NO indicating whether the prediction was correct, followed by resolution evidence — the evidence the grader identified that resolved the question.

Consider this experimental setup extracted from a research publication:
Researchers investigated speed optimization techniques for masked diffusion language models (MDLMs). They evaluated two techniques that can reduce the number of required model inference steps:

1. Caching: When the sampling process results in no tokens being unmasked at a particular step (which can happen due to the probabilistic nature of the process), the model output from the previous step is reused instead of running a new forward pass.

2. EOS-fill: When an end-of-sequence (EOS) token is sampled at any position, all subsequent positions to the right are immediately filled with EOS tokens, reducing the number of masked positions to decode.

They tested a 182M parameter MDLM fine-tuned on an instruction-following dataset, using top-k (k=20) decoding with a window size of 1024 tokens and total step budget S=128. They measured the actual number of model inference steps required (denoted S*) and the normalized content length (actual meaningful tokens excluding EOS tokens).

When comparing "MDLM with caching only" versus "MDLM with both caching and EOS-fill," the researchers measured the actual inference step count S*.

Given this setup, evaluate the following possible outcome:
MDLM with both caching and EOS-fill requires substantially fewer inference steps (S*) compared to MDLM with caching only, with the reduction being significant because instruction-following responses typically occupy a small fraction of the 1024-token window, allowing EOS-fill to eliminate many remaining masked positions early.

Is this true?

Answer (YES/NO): YES